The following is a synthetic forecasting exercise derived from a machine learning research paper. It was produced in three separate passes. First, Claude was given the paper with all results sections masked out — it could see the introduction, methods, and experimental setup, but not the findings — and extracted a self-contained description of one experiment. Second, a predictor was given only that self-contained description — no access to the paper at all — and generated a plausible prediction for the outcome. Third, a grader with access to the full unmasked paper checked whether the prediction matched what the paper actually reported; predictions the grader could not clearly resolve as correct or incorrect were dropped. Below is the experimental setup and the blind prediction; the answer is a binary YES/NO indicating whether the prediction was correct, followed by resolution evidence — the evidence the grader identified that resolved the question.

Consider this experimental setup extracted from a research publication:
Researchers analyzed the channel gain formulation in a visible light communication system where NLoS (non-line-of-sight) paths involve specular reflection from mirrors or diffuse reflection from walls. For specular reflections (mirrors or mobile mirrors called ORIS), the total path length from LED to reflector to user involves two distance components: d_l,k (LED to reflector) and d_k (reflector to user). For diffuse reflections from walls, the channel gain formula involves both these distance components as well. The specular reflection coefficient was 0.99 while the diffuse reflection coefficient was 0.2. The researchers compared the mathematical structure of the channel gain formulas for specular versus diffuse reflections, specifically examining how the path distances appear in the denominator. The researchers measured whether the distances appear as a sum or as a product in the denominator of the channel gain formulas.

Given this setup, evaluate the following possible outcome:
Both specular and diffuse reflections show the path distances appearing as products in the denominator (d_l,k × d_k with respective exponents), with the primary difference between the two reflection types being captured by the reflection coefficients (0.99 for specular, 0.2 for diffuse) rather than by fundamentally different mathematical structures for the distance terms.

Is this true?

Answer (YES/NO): NO